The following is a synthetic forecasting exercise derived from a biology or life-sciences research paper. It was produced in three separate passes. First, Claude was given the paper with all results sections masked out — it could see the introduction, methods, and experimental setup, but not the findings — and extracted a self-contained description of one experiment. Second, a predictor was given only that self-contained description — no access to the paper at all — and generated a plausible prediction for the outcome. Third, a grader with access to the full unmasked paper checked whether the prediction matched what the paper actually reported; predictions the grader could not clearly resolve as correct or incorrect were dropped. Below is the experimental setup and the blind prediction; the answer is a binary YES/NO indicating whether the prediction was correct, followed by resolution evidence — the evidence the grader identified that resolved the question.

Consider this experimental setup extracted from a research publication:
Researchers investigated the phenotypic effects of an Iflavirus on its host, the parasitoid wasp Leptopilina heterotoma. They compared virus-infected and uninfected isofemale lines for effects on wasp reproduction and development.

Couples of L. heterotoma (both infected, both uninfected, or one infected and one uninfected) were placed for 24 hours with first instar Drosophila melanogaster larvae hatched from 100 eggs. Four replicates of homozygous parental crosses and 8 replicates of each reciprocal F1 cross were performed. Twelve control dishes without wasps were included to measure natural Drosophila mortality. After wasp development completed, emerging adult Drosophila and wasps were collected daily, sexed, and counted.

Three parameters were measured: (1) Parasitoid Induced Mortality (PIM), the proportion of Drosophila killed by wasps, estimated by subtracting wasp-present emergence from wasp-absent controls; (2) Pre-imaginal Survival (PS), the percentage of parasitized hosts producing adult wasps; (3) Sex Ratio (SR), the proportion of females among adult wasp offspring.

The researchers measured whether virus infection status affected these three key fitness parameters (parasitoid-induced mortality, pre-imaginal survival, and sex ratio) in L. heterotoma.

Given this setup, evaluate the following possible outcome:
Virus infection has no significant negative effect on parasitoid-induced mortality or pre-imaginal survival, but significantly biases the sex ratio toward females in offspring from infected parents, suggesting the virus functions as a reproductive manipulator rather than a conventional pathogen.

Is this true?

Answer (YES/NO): NO